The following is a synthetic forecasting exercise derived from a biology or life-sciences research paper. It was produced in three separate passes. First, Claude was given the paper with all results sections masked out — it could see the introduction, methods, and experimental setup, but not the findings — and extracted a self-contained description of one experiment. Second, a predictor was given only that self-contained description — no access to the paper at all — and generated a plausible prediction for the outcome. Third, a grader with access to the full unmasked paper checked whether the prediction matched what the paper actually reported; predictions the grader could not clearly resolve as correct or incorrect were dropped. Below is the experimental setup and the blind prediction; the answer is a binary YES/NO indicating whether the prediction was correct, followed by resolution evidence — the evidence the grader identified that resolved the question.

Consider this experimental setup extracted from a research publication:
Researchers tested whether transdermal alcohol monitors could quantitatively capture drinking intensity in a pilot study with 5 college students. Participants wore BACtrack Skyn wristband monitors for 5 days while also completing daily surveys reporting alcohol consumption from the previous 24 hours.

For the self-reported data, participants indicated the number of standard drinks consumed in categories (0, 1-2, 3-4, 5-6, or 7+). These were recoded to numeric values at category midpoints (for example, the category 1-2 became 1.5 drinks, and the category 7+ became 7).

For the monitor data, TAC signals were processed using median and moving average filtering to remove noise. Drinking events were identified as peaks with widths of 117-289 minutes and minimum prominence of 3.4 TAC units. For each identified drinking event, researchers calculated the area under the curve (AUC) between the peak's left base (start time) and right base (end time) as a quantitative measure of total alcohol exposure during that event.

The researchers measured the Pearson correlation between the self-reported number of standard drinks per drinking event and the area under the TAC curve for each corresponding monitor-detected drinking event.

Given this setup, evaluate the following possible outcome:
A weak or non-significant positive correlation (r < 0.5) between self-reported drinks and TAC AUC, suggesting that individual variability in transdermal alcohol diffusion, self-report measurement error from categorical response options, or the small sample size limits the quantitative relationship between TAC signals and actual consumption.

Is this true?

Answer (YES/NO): NO